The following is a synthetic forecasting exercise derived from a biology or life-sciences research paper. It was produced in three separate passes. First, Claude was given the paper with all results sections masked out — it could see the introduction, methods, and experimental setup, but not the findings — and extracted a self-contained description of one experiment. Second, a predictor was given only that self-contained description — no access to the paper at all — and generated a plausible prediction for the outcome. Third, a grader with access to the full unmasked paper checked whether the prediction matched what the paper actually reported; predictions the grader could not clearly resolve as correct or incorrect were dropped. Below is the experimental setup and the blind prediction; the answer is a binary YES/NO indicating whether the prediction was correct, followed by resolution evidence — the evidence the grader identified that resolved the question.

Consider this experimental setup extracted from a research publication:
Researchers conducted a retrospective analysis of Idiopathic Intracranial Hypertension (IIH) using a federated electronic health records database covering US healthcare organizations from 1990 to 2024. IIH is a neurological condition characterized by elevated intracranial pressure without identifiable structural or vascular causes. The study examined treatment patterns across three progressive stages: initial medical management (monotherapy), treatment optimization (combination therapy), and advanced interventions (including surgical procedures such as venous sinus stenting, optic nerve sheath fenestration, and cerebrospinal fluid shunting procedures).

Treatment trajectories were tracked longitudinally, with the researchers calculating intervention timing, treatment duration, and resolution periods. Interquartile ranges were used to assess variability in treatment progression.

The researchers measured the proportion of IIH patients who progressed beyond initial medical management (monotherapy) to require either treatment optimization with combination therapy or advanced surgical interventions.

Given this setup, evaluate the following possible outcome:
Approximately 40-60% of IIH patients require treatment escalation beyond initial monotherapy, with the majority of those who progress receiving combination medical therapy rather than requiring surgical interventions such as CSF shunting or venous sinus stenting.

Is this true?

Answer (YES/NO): NO